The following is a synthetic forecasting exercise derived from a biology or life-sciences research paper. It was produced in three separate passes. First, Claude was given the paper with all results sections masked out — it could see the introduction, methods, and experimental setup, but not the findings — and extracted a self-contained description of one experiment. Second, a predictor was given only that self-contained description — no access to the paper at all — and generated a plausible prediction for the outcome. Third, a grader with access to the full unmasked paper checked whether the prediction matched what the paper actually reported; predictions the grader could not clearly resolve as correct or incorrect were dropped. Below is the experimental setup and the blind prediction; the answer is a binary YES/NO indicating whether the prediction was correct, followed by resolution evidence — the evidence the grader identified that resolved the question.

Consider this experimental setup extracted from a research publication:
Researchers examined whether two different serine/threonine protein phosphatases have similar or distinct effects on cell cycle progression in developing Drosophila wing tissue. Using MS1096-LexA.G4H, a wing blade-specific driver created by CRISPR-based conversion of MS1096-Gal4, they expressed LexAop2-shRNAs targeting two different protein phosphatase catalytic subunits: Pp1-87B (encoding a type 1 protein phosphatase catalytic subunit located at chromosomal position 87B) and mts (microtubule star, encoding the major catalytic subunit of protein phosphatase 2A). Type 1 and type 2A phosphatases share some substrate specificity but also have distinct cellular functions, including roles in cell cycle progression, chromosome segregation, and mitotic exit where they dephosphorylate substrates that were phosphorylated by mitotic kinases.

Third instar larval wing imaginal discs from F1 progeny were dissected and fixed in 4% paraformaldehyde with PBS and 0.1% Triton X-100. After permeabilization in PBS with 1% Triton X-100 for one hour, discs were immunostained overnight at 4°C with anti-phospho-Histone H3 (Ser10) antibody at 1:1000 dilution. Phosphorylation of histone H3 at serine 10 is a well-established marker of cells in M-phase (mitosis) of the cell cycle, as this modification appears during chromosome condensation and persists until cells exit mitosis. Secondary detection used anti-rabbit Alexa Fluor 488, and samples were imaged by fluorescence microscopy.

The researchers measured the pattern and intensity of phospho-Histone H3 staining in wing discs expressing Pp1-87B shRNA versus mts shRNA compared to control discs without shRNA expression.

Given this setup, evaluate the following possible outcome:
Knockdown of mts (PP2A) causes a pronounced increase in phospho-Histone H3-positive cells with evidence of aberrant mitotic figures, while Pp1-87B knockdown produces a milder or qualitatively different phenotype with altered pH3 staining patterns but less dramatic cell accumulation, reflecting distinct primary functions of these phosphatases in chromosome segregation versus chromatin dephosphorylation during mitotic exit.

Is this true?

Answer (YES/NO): NO